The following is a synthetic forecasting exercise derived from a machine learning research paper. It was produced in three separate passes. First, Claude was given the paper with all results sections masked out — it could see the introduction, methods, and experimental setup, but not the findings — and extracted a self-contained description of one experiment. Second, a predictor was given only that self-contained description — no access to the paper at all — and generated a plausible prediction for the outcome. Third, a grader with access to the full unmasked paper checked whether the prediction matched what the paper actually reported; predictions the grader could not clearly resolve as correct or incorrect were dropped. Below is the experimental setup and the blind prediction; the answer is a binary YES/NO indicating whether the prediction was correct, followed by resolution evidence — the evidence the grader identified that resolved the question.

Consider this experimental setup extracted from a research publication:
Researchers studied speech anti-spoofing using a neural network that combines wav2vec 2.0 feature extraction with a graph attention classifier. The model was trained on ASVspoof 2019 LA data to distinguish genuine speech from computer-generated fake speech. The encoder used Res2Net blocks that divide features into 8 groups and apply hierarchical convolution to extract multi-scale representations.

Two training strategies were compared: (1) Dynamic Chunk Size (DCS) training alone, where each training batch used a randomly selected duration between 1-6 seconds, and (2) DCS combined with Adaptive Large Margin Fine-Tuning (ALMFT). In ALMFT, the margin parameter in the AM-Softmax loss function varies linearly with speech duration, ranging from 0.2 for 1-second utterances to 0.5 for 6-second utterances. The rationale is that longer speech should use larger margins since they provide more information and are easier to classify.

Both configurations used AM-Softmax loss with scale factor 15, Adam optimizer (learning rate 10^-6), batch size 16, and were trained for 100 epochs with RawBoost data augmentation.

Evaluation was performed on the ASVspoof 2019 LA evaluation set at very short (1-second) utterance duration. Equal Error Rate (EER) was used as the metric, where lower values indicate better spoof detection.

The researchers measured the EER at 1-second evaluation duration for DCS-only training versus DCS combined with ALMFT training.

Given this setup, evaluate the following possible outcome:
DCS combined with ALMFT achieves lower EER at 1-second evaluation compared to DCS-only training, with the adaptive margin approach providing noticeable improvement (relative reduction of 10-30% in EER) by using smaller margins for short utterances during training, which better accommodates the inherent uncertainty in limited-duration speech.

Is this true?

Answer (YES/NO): NO